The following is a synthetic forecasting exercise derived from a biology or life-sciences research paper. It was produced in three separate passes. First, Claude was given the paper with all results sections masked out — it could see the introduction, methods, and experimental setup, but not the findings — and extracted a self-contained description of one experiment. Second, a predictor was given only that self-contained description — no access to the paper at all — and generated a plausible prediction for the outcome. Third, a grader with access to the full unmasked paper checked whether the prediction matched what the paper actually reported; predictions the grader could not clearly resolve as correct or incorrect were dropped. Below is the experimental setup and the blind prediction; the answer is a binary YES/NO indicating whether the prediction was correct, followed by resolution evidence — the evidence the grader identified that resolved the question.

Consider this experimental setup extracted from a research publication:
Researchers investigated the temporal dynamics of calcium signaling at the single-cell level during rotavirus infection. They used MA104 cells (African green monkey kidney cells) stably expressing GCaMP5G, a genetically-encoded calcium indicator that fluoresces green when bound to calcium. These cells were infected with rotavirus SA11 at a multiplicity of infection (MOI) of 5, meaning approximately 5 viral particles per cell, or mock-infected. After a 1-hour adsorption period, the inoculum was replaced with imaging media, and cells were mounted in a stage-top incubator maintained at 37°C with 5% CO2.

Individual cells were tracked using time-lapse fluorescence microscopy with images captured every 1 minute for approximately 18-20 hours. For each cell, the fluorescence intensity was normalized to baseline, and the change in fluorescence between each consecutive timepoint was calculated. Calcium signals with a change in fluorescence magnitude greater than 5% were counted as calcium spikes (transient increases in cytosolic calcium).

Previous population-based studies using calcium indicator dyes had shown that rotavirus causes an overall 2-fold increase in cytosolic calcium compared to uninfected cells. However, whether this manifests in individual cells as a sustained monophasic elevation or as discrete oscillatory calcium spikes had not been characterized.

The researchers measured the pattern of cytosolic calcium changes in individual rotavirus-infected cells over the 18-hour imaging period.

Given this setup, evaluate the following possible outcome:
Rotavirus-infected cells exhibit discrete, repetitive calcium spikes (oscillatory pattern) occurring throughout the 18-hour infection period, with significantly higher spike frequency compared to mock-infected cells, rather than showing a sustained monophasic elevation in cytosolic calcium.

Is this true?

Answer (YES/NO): YES